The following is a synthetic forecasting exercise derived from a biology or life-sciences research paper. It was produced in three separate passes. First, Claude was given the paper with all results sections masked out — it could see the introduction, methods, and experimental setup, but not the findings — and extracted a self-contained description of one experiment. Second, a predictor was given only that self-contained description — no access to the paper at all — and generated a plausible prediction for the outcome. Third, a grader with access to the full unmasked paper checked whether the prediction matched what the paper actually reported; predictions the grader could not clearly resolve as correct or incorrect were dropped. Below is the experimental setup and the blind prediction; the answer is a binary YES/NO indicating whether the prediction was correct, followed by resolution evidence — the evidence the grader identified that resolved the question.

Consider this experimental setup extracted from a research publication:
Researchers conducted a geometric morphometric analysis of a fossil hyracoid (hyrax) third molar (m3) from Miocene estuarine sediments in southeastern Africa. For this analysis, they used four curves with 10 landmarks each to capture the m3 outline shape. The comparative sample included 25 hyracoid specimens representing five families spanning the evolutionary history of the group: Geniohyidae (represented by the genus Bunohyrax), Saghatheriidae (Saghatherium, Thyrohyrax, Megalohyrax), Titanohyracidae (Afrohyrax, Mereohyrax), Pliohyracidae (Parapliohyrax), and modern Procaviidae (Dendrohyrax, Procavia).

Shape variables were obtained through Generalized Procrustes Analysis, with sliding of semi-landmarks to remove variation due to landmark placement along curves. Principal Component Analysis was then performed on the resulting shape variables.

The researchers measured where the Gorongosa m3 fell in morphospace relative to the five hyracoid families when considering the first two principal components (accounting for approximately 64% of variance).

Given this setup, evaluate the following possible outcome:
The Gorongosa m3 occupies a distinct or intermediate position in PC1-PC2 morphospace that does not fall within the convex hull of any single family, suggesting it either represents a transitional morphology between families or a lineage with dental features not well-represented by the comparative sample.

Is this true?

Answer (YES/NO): NO